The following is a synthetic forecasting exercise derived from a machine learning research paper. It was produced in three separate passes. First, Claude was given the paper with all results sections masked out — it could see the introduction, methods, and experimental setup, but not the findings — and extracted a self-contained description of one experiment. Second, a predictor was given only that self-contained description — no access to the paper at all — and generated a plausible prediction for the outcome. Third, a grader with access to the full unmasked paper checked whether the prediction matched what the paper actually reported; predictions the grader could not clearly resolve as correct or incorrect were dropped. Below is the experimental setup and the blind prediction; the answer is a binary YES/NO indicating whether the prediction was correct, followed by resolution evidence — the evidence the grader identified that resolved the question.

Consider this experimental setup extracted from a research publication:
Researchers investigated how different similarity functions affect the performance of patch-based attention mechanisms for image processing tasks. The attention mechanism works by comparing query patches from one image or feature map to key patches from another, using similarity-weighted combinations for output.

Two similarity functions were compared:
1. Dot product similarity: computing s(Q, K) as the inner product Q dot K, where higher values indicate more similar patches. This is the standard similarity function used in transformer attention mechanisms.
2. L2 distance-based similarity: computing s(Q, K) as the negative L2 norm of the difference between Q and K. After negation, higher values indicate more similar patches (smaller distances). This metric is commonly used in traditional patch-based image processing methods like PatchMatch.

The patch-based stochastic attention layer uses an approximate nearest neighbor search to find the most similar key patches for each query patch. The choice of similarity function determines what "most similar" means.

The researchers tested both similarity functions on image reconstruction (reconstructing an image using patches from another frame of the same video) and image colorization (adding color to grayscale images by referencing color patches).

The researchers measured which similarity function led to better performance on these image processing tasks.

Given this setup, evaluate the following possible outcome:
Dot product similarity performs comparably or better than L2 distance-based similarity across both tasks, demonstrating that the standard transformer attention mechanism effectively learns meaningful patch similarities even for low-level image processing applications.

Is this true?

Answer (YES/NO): NO